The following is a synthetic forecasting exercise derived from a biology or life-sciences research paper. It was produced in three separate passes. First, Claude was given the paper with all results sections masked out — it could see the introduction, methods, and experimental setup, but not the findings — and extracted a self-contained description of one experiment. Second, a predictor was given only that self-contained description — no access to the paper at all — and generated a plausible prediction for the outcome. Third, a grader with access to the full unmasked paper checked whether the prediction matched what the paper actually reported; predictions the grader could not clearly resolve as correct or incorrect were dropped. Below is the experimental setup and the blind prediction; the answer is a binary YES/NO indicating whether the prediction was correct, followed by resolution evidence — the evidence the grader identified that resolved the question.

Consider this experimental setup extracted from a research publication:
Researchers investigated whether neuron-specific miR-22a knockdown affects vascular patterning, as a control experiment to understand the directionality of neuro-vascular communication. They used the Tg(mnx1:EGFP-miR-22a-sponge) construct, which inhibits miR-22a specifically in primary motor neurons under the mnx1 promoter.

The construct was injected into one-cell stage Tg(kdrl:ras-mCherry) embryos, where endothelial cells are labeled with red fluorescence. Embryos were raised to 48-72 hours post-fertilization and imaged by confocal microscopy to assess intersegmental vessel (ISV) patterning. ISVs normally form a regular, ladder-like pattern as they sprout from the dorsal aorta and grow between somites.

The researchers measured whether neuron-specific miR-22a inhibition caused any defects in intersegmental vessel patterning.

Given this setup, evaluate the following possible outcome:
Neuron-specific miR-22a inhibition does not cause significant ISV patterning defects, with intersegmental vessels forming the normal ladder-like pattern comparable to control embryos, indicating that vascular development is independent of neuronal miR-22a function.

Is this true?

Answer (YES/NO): YES